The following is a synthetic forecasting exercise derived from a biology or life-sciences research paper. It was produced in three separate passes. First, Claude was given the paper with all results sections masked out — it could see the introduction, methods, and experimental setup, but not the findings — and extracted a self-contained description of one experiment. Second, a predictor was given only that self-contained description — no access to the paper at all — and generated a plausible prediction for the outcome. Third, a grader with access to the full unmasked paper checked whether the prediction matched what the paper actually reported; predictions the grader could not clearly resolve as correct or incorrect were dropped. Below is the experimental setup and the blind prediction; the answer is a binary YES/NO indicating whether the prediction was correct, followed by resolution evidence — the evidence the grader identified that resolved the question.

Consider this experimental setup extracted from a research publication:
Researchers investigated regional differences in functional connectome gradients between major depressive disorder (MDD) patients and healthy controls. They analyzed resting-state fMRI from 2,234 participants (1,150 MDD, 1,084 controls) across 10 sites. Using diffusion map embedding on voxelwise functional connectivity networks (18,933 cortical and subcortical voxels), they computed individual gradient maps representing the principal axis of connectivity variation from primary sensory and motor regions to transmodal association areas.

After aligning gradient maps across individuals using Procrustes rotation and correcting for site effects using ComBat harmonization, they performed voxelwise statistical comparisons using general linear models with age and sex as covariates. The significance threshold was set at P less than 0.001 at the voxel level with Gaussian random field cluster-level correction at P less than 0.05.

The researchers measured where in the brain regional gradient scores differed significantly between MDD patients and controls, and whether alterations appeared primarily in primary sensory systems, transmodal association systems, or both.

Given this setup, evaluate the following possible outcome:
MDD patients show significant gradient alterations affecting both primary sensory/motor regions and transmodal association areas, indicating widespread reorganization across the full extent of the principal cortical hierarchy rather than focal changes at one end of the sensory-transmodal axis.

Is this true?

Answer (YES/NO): YES